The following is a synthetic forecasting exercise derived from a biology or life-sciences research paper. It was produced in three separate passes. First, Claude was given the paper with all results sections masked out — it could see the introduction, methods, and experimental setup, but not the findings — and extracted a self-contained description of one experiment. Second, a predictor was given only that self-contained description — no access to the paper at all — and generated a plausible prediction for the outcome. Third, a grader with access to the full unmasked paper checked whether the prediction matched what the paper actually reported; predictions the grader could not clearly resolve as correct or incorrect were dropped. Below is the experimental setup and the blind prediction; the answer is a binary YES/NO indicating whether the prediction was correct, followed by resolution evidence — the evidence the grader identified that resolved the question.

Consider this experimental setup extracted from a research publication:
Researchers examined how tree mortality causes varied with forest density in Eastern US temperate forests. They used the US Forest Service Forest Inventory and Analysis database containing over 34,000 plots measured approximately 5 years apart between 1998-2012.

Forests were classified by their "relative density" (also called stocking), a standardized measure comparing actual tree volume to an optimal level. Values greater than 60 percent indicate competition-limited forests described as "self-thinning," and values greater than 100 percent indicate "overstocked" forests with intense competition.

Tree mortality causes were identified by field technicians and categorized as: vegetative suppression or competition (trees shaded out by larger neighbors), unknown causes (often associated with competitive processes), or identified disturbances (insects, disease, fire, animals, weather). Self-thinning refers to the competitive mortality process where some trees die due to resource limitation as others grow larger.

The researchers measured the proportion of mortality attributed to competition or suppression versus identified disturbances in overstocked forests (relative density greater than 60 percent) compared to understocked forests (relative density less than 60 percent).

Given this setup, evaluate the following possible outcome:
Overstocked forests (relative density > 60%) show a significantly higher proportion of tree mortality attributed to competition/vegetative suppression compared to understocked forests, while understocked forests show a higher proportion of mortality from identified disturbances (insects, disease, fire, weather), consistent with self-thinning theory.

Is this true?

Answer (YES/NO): NO